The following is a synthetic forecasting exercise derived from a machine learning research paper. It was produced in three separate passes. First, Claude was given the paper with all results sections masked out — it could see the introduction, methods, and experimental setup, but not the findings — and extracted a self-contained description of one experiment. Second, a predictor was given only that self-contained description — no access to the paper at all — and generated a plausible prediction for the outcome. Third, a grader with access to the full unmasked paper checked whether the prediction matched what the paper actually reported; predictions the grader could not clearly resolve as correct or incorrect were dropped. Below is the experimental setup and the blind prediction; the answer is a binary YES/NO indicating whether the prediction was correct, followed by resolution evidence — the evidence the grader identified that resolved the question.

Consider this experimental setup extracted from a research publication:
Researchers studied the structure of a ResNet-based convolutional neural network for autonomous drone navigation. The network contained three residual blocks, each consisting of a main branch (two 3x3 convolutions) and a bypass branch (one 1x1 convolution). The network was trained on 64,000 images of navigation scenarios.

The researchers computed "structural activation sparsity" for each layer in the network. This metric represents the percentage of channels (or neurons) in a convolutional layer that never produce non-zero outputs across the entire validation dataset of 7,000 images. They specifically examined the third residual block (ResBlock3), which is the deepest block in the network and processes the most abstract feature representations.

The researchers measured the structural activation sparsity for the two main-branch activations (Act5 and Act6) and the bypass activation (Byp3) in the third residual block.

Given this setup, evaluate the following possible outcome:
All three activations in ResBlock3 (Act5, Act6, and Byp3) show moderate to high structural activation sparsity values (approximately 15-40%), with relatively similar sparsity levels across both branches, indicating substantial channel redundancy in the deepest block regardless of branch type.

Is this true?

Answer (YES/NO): NO